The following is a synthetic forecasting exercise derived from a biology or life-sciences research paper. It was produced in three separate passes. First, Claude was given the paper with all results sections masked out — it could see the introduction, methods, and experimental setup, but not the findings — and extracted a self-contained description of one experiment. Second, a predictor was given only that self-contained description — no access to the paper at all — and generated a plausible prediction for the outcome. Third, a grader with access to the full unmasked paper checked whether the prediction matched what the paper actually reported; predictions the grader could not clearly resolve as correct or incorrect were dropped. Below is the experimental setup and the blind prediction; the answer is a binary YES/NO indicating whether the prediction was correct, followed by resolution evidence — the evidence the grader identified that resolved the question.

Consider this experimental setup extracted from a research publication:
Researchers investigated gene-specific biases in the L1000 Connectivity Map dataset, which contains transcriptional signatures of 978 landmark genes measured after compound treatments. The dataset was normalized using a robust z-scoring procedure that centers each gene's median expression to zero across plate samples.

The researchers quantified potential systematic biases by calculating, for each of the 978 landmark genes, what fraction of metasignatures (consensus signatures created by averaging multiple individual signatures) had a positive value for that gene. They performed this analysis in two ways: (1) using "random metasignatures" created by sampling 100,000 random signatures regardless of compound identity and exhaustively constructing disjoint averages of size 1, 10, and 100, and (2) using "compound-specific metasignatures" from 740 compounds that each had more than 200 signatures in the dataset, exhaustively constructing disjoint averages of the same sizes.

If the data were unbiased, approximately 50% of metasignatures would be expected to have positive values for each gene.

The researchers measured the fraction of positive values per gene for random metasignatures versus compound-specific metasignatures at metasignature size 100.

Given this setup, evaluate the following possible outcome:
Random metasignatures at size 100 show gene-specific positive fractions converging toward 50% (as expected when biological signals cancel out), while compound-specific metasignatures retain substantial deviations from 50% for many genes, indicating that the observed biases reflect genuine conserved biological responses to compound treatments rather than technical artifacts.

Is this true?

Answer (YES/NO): NO